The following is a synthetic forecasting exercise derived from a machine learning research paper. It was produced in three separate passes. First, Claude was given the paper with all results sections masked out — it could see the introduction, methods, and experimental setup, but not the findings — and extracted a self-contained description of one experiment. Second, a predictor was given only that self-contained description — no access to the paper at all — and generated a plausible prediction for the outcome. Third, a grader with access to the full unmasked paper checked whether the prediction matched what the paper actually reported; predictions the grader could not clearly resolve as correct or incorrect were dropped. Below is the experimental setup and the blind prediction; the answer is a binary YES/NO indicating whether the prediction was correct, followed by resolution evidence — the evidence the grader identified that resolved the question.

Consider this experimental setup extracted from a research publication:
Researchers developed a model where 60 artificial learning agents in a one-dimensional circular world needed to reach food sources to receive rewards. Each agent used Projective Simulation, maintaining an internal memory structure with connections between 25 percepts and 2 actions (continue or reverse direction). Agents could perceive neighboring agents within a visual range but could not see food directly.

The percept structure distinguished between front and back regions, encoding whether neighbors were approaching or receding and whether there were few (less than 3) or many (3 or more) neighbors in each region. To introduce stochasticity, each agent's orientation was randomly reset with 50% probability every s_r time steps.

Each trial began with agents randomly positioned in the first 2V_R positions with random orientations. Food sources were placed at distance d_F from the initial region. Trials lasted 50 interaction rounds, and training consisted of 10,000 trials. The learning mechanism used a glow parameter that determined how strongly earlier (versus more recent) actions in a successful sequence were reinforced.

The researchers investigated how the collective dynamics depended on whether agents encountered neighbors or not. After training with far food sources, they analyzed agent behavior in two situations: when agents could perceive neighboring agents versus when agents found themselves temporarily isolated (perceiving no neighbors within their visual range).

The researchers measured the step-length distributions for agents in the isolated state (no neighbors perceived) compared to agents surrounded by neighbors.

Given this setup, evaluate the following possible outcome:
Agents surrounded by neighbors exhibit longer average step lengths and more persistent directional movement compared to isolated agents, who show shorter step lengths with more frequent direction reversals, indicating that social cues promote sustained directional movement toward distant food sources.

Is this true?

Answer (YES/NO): YES